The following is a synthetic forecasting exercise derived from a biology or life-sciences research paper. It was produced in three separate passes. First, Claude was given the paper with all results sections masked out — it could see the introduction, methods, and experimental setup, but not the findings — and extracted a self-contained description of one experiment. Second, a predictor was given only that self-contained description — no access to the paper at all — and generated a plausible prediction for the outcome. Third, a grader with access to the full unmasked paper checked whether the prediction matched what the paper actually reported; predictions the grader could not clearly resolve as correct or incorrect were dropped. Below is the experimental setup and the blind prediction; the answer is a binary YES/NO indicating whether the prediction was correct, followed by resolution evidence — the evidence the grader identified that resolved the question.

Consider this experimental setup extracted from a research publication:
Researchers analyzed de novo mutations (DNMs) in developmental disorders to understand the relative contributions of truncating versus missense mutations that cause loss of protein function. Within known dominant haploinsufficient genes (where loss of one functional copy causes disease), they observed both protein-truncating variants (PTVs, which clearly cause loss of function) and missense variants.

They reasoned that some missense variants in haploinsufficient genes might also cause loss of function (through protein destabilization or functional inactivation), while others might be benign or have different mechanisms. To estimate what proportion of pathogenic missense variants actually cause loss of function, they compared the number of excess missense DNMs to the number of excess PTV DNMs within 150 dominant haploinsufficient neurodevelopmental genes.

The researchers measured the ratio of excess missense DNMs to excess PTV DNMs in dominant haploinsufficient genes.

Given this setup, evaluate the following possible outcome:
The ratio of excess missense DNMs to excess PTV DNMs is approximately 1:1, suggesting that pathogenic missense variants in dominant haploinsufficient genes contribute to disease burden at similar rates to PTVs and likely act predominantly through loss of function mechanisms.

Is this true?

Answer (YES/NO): NO